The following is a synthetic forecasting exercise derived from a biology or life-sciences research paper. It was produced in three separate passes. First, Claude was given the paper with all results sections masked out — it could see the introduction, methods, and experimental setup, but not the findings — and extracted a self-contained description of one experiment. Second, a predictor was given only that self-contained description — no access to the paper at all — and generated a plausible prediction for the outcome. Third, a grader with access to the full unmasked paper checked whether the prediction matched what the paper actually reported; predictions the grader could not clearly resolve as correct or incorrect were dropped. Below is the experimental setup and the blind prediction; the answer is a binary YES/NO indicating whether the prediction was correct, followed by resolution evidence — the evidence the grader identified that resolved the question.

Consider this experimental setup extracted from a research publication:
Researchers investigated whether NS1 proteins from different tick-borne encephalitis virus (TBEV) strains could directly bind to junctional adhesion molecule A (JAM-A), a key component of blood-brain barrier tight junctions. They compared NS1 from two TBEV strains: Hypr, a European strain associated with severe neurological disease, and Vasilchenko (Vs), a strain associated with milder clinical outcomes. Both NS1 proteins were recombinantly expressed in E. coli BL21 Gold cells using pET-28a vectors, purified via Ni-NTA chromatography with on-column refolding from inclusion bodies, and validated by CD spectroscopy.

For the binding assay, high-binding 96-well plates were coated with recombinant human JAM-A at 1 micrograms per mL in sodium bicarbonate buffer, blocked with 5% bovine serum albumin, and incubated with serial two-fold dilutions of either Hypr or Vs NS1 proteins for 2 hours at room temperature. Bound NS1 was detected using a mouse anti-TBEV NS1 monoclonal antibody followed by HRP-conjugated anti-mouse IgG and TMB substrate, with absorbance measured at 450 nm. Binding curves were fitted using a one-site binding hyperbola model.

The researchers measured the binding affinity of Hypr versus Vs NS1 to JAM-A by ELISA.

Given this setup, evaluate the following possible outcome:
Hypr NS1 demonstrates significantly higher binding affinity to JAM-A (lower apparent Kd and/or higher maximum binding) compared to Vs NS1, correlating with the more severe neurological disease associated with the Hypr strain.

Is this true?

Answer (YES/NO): YES